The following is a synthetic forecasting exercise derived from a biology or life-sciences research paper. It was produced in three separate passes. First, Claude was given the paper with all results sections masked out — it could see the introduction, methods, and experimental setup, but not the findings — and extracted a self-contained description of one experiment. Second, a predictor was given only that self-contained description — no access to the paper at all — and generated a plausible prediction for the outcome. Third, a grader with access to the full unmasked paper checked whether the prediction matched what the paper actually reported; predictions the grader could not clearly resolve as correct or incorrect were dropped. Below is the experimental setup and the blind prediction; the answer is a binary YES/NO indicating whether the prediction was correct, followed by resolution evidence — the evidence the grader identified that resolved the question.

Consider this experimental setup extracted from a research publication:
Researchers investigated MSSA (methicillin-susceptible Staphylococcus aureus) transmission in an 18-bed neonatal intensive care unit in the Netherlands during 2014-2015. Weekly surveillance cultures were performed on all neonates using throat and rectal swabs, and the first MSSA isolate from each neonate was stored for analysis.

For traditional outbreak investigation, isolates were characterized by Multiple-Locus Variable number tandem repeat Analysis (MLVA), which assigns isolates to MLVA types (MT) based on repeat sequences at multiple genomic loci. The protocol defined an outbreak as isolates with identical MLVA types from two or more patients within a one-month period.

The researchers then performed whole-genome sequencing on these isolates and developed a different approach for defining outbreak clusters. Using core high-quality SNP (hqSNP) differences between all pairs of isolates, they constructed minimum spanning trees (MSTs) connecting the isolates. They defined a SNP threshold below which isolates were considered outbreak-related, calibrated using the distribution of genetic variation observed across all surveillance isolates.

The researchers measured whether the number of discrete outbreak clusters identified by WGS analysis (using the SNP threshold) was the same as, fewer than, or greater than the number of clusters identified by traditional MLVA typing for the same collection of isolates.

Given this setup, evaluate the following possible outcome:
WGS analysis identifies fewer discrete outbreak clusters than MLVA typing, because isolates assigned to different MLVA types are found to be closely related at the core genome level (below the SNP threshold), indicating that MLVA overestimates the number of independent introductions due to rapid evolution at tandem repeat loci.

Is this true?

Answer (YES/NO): NO